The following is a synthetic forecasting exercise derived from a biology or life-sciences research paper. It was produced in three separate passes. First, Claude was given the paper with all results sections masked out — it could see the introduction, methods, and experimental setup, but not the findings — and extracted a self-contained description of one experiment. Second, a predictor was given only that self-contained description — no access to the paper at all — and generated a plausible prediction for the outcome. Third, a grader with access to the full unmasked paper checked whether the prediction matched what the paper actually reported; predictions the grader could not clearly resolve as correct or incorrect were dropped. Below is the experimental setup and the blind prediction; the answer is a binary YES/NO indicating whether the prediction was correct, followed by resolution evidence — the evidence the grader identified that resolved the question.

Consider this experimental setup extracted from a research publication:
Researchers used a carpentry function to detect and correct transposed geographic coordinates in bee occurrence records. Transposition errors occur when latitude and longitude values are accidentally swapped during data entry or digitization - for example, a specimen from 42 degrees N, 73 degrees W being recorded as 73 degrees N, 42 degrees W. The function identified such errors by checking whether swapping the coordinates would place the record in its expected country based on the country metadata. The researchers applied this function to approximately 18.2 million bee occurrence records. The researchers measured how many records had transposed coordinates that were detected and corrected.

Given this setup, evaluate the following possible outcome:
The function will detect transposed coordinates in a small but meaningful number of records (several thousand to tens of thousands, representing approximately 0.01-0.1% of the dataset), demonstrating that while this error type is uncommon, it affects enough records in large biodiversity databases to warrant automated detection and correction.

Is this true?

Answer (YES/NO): YES